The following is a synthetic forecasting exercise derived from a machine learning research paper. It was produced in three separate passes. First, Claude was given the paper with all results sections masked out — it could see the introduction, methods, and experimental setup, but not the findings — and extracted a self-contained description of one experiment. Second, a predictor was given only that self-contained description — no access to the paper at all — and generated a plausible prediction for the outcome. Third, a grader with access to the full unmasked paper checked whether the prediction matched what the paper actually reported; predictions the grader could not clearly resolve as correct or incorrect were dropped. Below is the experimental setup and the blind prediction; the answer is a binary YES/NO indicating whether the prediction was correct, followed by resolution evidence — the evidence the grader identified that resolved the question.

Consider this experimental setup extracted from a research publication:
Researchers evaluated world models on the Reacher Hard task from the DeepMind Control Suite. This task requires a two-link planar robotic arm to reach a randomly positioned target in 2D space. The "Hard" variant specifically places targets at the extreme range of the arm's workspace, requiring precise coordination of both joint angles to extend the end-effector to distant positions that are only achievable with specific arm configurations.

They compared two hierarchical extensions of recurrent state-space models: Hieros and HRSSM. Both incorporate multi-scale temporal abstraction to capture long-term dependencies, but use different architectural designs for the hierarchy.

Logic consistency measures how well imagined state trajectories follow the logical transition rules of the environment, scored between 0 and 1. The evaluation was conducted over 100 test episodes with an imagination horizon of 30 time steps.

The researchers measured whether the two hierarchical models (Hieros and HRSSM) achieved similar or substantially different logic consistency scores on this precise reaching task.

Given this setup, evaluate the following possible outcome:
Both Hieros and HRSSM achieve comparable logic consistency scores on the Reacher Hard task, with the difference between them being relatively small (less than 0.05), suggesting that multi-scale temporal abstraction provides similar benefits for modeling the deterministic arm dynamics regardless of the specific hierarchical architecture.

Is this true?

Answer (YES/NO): YES